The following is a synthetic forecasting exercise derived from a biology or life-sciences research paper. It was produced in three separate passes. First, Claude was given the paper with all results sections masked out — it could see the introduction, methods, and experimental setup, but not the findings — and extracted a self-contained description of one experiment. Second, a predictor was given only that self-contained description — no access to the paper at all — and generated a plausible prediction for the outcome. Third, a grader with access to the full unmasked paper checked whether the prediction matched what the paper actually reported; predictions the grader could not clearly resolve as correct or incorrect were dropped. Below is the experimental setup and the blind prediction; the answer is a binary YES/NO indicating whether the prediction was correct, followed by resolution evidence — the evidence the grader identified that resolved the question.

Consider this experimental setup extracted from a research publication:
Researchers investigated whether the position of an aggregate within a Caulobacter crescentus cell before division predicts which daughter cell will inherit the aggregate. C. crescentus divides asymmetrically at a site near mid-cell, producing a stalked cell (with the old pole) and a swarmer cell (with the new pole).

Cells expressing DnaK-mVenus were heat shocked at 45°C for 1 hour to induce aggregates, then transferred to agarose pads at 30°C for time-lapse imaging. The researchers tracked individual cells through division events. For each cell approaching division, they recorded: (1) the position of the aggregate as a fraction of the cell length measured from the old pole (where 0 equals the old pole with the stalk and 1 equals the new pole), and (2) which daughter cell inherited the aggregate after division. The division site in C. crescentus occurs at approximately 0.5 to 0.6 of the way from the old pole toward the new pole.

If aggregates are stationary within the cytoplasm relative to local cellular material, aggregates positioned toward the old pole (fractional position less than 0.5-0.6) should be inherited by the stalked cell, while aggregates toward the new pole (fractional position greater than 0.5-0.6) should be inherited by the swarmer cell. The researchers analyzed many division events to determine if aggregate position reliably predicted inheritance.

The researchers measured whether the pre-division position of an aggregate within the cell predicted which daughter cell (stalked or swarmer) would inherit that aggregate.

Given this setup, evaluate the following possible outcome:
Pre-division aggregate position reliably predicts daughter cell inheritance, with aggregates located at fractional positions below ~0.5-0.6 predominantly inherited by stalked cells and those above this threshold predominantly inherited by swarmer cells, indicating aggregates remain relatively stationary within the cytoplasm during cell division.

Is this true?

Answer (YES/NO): YES